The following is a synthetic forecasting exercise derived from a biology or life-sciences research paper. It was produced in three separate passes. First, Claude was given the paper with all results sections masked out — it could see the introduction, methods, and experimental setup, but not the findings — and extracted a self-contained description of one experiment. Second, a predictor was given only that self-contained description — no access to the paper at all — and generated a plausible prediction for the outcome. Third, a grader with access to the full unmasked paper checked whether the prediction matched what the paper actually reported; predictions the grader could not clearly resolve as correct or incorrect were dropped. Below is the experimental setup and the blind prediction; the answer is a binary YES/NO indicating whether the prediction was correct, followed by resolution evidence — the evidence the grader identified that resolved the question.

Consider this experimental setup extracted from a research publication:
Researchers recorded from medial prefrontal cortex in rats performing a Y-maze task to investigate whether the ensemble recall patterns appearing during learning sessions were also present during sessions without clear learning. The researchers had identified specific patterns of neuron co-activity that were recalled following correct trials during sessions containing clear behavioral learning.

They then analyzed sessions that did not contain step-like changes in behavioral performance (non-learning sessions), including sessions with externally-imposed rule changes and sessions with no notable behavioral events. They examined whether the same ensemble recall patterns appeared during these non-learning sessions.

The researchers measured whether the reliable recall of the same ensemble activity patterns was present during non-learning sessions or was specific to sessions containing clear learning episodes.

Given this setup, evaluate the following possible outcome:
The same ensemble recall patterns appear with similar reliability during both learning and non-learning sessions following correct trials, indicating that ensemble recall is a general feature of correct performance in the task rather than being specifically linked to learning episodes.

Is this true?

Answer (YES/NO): NO